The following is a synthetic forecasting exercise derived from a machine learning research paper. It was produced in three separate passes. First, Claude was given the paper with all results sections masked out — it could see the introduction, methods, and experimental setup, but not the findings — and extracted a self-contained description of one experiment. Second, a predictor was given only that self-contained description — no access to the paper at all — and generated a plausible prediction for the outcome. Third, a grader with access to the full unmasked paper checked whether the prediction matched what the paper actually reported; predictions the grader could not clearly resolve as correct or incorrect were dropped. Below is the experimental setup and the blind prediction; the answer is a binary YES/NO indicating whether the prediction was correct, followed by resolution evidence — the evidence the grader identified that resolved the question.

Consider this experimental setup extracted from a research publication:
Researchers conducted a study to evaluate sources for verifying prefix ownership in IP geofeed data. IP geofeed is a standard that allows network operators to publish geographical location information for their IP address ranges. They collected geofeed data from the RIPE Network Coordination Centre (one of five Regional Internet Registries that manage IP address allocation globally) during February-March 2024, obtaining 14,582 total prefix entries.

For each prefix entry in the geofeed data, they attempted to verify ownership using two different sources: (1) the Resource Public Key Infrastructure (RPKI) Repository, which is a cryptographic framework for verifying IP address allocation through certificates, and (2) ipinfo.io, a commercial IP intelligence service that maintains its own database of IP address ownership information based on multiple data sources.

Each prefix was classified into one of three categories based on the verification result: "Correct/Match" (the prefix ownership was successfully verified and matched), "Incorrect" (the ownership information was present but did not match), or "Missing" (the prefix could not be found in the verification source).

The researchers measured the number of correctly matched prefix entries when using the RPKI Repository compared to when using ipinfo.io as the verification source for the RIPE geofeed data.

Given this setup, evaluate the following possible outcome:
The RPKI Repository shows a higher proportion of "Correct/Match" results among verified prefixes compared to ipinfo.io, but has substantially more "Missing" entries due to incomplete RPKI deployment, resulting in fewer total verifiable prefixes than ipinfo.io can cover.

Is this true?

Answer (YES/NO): NO